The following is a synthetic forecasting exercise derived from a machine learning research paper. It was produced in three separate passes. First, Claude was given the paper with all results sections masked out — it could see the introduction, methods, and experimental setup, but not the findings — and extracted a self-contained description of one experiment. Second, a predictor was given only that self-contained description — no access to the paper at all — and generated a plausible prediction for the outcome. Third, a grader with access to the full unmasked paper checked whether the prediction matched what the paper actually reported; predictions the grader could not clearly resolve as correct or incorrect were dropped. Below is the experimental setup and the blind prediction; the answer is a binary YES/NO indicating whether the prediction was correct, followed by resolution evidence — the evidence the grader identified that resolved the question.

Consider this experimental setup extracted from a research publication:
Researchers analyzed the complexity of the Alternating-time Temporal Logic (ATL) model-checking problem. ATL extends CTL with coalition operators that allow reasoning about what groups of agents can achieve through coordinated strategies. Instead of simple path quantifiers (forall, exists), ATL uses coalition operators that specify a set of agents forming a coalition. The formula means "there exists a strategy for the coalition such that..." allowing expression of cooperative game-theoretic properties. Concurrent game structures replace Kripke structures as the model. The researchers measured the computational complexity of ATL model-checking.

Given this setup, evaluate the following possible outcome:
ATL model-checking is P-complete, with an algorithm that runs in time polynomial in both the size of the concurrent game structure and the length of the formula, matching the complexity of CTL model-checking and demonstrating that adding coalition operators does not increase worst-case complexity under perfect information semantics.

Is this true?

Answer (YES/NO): YES